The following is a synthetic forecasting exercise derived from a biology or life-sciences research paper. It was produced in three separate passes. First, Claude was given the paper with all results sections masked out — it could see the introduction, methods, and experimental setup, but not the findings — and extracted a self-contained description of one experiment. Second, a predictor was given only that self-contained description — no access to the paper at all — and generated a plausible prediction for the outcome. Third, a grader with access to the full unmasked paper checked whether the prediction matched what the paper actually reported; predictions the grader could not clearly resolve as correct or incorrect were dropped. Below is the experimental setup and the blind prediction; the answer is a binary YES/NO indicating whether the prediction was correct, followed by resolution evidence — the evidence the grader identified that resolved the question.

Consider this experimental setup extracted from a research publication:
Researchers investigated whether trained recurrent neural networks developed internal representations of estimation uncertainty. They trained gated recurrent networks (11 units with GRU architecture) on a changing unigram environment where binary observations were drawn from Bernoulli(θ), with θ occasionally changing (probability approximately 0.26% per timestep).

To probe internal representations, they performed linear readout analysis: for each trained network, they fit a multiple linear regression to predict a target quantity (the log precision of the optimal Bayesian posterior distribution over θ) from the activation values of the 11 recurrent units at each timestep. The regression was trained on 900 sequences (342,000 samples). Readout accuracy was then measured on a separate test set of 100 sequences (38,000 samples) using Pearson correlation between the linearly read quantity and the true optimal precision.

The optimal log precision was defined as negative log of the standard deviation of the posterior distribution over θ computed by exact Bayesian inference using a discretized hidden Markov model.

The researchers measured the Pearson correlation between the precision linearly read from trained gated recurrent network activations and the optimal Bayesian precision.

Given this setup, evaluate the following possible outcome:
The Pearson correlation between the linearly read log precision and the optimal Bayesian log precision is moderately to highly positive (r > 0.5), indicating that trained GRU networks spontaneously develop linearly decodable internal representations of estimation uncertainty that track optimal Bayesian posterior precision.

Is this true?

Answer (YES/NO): YES